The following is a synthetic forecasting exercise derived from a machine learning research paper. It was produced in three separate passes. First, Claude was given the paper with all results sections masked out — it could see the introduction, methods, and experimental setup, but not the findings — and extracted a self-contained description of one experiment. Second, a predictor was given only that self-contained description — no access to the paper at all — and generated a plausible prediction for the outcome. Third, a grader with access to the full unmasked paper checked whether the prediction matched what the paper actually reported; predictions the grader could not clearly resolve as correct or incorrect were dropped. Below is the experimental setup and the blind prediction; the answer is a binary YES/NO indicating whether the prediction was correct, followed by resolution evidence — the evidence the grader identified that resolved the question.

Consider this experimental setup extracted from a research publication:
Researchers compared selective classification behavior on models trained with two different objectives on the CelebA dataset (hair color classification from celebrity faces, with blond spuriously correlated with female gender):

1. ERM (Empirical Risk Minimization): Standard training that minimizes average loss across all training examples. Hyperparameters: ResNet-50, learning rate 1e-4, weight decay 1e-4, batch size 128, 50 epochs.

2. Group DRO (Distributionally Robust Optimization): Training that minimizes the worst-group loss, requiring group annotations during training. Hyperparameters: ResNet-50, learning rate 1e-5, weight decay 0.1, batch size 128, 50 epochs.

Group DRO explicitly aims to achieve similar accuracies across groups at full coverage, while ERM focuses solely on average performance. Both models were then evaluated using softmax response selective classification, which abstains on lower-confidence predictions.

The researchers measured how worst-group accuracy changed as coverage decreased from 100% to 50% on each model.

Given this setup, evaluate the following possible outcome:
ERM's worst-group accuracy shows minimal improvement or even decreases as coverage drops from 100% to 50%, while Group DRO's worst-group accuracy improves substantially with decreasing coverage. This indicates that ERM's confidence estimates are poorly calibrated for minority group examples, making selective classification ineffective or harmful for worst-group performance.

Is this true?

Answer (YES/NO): YES